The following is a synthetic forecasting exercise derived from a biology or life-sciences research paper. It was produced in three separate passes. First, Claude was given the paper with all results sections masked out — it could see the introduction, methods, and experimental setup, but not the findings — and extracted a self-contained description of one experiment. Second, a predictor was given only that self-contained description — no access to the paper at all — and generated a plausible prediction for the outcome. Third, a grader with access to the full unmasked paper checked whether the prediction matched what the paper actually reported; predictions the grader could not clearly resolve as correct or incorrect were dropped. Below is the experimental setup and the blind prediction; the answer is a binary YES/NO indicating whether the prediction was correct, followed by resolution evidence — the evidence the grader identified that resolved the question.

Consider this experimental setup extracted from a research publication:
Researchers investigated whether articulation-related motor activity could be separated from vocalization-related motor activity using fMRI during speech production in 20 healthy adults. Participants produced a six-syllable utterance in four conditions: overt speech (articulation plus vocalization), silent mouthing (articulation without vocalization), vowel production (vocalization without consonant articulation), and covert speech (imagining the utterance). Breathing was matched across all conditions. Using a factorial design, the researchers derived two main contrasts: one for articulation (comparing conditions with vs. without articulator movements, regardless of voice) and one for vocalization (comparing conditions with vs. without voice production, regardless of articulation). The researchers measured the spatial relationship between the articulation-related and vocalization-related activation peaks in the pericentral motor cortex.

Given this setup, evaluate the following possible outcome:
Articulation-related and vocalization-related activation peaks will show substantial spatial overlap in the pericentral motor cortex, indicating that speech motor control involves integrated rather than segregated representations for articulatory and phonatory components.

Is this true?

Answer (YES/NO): NO